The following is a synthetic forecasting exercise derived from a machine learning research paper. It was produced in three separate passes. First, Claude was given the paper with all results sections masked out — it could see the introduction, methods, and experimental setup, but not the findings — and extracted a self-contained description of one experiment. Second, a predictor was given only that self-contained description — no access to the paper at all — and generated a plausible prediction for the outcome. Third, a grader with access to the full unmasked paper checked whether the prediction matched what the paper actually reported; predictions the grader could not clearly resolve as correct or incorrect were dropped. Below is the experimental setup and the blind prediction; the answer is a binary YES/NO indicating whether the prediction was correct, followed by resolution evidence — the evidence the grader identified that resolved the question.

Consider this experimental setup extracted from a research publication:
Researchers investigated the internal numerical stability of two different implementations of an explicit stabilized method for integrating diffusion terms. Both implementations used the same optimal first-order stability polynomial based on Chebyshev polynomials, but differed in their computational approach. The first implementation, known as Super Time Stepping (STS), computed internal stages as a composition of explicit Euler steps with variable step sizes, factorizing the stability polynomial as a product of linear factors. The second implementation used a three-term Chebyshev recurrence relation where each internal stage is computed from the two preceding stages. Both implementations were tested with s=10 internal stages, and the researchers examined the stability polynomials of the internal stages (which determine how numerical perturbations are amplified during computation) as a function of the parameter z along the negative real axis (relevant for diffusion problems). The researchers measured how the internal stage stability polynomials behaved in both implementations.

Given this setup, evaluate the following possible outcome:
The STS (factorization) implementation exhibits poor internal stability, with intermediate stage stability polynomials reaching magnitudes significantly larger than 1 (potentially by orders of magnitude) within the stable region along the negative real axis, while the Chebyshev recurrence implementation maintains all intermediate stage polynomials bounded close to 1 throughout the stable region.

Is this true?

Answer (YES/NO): YES